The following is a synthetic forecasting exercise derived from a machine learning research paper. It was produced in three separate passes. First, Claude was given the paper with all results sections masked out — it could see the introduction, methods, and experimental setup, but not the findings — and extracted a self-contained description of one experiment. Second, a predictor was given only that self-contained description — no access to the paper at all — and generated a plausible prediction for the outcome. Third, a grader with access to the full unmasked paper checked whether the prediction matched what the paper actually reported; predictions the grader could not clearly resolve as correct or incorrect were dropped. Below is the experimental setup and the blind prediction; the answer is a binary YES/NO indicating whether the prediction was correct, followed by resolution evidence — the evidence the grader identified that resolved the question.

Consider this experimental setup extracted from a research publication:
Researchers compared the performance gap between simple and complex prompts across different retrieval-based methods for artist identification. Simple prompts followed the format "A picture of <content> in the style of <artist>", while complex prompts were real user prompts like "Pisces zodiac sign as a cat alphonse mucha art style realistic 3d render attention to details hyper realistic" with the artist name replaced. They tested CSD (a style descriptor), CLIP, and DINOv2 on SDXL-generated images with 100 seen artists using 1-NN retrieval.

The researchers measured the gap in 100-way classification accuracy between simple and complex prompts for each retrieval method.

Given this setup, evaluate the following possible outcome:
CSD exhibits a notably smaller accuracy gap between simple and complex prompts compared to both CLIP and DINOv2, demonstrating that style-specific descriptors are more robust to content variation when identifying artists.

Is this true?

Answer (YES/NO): NO